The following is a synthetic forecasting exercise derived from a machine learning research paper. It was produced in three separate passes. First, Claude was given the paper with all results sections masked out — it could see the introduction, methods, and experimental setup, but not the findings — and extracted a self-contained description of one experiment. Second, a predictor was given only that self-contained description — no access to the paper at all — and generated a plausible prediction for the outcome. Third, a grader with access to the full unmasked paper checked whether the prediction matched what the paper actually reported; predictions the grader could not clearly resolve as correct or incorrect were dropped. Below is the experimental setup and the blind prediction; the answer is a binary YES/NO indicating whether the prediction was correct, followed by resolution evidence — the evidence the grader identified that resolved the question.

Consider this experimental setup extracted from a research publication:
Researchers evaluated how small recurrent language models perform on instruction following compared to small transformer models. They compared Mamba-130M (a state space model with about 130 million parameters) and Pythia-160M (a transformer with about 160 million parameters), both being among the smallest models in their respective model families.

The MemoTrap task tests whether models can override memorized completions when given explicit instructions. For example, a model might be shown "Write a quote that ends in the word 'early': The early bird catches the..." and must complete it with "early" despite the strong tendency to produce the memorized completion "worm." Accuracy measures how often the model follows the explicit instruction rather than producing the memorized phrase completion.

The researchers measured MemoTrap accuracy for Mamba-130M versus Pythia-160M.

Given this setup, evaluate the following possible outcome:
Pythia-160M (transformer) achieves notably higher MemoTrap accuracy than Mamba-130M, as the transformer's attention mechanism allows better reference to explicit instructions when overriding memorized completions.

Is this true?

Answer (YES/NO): NO